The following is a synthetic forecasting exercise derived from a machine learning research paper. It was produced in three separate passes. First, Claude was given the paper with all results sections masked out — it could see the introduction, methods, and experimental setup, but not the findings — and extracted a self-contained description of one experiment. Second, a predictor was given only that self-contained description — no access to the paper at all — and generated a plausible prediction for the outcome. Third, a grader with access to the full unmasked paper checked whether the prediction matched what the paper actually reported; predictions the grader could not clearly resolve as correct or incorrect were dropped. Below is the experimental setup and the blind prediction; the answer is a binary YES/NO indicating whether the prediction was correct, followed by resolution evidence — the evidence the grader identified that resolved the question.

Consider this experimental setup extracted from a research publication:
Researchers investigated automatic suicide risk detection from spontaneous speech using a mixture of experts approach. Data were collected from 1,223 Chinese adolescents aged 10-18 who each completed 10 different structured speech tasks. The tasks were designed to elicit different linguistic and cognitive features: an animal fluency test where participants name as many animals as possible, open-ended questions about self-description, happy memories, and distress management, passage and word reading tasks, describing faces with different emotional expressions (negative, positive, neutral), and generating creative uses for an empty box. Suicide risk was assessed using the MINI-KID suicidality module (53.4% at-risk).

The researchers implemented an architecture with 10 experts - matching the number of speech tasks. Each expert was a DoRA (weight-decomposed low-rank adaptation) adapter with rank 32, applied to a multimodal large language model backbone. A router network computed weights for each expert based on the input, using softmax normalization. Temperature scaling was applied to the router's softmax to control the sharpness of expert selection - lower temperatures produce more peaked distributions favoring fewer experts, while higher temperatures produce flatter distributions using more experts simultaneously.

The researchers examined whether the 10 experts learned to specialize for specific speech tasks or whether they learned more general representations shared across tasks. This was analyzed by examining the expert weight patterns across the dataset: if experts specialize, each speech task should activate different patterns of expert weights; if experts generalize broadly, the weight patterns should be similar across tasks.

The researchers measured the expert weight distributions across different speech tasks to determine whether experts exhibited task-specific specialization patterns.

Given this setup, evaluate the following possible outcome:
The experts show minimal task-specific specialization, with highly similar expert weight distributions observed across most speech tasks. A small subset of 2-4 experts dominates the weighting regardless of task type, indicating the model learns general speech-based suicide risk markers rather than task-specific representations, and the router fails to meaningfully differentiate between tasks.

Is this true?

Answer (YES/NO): NO